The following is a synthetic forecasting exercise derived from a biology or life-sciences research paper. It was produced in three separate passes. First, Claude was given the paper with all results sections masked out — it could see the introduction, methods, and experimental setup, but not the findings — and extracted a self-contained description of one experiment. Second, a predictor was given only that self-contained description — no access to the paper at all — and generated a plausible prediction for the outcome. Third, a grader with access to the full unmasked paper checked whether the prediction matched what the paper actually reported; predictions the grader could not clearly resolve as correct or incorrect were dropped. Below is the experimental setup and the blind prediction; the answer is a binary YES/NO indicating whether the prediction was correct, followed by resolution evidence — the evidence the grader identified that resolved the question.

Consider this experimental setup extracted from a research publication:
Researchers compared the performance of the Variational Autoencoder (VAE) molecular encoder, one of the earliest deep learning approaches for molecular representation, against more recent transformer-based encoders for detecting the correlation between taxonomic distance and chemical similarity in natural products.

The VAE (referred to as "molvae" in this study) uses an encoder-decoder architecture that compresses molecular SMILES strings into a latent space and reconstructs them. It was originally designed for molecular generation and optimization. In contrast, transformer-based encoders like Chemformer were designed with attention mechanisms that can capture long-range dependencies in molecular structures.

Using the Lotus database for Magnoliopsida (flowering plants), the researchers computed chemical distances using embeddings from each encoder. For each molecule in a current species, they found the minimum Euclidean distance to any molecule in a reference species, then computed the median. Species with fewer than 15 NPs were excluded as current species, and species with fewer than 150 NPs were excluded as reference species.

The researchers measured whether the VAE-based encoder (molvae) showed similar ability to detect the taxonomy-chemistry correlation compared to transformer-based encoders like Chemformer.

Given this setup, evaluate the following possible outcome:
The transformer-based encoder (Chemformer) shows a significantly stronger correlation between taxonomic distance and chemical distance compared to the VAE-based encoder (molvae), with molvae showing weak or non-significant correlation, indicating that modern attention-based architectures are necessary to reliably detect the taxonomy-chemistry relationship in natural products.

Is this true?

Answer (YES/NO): YES